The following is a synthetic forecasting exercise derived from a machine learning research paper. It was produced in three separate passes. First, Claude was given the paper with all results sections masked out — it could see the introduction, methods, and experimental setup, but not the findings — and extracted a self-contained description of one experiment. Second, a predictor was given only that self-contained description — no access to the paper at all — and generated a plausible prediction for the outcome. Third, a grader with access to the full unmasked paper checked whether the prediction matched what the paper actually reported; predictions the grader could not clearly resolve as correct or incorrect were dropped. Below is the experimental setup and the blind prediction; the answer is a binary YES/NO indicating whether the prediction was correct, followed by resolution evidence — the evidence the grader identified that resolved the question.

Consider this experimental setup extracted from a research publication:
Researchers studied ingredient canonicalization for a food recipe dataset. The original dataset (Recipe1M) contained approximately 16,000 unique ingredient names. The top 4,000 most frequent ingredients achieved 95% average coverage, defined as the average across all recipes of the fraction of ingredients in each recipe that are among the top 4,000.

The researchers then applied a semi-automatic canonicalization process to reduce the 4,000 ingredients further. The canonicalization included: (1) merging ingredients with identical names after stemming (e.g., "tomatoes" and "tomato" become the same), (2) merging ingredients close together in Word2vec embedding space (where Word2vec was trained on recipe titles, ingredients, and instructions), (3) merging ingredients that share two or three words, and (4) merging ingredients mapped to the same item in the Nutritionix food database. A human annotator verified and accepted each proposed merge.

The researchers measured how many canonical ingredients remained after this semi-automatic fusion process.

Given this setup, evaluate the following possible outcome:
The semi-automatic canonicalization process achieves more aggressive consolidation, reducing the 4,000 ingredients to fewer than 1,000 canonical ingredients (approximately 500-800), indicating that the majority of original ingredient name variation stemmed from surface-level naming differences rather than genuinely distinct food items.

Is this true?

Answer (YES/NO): NO